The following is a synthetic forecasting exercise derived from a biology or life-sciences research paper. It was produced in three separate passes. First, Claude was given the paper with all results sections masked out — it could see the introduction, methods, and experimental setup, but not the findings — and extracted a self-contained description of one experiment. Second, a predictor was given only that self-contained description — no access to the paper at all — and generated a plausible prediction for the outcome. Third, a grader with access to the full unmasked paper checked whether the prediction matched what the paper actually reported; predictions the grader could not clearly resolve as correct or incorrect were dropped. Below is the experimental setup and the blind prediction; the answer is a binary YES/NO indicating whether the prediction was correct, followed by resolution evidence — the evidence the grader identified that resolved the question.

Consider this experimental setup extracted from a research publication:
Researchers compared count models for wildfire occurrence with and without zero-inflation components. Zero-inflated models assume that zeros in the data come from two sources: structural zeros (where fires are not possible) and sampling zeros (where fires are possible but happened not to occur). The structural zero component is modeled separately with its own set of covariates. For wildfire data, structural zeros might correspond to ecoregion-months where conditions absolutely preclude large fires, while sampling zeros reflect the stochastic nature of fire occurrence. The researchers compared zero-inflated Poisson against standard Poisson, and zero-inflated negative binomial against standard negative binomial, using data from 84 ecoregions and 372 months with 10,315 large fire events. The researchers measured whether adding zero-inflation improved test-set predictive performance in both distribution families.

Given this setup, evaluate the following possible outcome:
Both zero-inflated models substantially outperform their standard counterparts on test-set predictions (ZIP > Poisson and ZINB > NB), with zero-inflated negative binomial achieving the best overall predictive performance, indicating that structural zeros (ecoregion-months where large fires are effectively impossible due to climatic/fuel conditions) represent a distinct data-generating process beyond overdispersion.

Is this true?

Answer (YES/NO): NO